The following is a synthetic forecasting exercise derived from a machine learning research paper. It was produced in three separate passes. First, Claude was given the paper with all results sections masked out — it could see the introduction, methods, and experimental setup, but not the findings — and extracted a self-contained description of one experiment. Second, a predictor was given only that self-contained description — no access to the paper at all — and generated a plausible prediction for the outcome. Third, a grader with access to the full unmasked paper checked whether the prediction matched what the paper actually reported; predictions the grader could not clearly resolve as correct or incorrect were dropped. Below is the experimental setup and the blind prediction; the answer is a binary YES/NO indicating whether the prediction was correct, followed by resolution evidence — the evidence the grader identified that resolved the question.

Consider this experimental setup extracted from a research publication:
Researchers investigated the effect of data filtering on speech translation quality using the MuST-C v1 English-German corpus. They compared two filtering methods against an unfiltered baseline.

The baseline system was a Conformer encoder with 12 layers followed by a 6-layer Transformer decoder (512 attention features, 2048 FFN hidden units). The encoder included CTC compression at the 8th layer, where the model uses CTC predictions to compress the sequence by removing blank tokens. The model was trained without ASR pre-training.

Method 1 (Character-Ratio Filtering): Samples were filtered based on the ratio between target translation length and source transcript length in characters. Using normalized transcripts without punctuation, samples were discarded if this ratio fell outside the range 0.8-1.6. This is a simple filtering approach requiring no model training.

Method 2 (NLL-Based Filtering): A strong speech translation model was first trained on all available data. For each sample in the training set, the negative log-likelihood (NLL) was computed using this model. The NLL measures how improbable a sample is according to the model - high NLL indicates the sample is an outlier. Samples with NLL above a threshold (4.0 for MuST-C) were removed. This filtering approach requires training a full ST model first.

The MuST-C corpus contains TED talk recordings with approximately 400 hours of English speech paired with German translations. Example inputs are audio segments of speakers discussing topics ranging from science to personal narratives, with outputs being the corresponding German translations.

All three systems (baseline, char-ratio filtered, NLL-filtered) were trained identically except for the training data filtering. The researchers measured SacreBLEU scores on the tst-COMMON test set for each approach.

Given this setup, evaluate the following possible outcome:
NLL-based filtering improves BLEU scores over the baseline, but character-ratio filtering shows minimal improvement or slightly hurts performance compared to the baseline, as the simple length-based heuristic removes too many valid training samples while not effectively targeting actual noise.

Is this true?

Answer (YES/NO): NO